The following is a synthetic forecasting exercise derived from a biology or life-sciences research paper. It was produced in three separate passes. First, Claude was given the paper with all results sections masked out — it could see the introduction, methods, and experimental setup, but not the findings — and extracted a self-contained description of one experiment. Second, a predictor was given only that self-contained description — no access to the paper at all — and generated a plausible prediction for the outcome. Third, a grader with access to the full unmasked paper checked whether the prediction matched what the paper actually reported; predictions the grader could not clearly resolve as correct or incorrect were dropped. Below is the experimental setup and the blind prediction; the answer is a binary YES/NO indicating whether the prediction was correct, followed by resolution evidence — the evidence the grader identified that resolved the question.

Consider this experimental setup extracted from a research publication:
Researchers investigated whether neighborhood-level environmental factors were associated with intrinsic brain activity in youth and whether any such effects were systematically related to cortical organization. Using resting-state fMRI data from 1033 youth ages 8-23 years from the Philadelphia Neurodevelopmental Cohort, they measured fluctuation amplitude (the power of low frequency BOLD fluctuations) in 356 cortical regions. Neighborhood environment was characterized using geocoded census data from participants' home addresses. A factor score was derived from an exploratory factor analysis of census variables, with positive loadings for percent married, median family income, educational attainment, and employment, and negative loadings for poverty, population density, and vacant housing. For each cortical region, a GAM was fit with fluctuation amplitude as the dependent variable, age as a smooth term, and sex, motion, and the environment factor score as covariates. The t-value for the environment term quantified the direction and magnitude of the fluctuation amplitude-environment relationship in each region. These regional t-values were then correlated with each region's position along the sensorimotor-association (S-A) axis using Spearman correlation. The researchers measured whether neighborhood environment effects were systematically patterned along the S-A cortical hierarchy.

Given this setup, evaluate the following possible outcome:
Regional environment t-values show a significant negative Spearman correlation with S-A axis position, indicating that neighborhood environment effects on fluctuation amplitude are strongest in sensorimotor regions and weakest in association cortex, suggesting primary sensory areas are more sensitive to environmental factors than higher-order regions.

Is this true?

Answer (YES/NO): NO